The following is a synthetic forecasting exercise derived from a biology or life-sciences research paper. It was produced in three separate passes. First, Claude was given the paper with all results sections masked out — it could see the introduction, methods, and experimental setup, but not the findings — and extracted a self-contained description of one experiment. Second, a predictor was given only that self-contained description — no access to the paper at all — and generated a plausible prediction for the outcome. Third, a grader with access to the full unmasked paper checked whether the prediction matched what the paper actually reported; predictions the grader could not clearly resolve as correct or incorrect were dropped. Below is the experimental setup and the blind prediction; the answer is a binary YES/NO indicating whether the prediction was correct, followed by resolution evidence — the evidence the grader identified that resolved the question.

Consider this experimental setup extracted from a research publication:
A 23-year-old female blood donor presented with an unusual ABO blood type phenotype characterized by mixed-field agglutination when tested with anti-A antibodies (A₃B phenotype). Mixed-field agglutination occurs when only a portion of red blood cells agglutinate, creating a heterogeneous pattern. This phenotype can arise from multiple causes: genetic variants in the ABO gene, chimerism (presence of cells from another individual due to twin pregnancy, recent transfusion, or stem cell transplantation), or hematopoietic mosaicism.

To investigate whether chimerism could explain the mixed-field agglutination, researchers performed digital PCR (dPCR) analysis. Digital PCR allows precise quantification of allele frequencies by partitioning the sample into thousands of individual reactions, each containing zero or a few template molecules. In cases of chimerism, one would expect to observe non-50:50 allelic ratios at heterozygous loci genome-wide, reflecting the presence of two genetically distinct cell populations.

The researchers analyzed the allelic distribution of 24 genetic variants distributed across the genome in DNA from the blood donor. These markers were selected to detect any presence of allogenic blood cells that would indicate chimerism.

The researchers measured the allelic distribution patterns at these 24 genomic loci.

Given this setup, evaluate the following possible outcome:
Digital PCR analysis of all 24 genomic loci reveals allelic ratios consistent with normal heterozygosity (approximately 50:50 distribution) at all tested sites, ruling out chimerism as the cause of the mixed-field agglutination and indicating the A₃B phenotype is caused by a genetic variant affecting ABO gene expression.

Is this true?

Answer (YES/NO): YES